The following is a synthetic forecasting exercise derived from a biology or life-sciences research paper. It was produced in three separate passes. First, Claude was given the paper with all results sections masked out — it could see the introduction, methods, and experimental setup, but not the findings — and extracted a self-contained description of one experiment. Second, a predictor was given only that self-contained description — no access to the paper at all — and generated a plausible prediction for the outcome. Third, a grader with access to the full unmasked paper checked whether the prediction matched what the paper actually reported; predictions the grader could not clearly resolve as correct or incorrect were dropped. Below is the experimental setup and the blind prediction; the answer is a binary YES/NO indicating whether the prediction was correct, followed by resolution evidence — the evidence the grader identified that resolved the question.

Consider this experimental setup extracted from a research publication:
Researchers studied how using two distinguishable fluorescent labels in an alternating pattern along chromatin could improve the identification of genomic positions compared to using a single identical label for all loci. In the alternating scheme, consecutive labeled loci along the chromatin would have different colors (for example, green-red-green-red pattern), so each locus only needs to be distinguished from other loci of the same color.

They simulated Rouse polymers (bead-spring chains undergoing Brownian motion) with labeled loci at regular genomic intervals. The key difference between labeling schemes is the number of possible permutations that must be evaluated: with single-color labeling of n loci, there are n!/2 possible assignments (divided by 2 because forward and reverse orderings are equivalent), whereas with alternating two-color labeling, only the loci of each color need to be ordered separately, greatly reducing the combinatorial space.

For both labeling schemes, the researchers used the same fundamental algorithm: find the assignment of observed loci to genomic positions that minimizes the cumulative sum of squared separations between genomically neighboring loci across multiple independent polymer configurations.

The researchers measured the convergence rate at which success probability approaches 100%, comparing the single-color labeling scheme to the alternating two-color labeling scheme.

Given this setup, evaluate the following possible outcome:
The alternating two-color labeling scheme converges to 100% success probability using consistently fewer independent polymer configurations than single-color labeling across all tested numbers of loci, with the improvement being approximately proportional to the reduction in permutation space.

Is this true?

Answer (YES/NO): NO